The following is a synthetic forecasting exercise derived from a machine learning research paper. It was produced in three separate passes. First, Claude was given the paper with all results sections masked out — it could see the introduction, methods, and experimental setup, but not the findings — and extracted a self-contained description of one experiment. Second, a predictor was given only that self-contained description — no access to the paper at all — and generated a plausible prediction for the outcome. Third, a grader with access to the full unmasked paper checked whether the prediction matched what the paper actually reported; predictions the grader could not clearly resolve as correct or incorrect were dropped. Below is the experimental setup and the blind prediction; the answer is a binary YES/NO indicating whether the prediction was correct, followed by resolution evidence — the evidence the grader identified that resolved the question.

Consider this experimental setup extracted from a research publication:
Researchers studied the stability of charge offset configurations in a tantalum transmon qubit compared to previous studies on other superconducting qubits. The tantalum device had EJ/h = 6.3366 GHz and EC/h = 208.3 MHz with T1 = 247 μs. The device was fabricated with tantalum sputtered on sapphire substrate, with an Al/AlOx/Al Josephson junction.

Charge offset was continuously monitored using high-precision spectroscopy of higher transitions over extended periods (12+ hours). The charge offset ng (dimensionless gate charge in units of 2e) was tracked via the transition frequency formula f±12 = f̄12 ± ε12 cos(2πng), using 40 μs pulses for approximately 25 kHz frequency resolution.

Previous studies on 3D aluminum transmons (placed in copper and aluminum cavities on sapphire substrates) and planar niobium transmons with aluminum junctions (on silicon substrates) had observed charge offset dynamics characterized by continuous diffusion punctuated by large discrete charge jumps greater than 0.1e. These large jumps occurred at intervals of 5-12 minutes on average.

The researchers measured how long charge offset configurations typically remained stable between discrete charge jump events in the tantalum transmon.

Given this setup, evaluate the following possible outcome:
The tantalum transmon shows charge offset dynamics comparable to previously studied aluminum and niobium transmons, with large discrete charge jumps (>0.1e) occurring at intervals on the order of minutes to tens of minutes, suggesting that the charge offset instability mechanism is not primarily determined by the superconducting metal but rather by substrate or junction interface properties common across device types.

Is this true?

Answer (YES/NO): NO